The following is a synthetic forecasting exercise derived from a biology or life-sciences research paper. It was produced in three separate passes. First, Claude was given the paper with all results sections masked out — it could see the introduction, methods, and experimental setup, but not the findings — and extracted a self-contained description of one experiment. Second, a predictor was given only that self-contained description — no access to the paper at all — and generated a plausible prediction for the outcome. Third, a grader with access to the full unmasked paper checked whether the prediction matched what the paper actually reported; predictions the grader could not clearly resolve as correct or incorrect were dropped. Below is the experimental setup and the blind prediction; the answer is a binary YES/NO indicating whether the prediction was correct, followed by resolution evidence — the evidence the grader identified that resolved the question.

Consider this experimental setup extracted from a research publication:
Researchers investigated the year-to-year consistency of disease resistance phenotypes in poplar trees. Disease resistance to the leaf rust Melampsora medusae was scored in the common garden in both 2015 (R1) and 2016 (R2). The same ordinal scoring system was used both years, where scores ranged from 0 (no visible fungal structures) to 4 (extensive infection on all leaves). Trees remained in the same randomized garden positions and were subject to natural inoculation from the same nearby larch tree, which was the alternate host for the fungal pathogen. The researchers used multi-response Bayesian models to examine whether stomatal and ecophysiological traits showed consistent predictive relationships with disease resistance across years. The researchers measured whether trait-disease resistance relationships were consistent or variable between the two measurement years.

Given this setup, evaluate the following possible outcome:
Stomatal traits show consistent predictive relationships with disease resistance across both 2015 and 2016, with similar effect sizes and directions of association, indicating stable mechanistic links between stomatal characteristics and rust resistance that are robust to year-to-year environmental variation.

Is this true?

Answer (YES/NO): NO